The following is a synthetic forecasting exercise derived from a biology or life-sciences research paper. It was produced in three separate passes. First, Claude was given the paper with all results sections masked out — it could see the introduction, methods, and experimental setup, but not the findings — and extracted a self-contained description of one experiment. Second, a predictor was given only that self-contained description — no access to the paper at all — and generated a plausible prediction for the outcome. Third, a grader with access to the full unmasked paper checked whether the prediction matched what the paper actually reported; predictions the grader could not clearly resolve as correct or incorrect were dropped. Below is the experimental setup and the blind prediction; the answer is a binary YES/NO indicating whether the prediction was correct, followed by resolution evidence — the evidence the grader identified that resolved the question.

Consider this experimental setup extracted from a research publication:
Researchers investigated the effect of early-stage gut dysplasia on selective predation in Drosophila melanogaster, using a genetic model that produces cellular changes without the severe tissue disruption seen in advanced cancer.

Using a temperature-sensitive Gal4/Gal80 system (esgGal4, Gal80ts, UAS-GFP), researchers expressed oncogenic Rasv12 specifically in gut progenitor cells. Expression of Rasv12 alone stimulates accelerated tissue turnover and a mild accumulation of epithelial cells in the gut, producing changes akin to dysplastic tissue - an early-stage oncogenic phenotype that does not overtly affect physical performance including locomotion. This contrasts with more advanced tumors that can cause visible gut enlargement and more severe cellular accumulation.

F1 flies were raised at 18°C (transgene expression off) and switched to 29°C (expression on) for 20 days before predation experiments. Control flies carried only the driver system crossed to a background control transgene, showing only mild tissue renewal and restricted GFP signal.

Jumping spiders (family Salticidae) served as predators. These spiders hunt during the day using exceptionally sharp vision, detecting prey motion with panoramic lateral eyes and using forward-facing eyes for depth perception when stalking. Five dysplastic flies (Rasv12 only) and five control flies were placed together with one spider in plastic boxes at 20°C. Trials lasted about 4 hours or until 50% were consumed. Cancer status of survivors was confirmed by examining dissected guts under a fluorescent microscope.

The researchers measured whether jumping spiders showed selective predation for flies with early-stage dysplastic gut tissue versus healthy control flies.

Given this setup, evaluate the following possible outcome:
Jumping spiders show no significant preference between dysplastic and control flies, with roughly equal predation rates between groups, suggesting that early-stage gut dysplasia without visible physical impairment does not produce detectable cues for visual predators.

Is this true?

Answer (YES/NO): YES